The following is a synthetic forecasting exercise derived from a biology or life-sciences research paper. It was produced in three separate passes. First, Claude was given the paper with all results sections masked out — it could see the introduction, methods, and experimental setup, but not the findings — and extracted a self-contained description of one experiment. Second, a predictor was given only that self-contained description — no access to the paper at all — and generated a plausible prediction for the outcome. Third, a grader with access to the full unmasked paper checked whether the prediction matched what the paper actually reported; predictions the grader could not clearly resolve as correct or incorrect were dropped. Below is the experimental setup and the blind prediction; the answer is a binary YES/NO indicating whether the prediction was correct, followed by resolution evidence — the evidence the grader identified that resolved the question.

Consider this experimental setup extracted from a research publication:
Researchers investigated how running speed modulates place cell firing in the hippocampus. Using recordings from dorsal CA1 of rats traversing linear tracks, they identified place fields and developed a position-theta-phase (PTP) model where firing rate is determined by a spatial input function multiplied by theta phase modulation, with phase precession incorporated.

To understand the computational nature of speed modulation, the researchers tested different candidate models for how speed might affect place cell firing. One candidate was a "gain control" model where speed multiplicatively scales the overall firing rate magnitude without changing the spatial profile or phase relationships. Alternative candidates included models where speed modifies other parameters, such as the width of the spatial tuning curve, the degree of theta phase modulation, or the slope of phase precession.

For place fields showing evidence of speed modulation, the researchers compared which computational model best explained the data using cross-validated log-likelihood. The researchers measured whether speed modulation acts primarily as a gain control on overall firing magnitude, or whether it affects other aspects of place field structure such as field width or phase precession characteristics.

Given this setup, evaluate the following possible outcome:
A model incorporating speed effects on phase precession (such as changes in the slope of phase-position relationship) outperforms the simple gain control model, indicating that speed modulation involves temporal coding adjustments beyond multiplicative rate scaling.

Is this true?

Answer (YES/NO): NO